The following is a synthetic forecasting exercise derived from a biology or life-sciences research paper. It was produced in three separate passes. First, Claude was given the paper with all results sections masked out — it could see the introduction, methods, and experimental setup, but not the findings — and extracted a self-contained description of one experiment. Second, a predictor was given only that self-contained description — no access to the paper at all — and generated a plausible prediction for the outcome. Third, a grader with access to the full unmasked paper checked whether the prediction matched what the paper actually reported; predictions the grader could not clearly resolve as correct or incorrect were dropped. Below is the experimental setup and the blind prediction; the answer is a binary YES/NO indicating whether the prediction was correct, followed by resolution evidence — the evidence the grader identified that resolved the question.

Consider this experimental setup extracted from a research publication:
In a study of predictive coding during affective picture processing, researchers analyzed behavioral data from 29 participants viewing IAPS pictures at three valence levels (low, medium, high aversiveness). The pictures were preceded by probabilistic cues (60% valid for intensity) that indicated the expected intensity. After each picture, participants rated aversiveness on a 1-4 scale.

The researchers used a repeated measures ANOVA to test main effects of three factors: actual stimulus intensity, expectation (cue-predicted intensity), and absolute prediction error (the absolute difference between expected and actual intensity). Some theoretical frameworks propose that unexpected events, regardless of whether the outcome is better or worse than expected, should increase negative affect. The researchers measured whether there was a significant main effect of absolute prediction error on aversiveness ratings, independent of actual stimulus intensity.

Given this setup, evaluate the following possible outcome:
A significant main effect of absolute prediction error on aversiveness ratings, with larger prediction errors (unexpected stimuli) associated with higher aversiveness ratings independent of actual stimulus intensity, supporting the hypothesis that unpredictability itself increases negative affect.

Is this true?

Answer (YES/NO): YES